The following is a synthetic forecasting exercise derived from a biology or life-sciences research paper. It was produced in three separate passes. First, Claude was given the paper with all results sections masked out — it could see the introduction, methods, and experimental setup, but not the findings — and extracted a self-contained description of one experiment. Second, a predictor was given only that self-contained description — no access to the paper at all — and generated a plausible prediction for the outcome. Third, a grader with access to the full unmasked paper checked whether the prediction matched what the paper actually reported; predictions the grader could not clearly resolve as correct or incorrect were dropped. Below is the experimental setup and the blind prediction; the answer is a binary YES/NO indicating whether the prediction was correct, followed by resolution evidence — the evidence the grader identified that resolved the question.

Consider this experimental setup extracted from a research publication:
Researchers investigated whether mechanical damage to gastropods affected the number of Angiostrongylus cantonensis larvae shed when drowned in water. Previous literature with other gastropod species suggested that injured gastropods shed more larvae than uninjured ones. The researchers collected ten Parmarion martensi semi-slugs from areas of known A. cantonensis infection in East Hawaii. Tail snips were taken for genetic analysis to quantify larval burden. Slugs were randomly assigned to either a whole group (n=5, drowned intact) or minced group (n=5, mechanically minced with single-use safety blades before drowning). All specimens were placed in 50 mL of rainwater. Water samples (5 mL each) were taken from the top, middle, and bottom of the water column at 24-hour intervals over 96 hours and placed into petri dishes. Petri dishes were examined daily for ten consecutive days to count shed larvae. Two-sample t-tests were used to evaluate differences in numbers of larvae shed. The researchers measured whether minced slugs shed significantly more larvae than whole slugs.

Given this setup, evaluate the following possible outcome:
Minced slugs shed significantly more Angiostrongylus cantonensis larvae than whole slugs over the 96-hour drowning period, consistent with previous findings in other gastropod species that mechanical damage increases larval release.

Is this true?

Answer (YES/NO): NO